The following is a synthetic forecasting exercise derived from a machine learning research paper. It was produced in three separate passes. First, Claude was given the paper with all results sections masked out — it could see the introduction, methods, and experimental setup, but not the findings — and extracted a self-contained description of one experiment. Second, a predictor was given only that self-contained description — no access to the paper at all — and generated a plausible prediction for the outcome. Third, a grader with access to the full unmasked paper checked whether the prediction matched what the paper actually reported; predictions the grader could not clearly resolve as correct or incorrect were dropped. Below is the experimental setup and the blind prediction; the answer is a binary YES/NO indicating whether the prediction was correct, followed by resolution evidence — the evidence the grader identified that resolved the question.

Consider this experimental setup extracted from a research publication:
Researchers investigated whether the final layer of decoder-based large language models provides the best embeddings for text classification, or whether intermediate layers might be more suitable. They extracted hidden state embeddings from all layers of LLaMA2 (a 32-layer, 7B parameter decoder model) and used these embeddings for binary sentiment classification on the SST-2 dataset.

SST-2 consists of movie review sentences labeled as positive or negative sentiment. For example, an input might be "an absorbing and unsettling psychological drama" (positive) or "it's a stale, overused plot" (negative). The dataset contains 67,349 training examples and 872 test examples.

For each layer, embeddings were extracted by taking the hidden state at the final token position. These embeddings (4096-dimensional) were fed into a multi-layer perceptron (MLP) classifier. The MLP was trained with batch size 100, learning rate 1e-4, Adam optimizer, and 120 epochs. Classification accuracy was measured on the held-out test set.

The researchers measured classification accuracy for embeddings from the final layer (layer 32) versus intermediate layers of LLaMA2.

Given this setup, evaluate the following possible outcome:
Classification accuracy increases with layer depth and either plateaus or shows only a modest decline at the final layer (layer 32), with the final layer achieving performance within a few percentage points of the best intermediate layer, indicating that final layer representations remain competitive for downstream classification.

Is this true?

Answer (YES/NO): YES